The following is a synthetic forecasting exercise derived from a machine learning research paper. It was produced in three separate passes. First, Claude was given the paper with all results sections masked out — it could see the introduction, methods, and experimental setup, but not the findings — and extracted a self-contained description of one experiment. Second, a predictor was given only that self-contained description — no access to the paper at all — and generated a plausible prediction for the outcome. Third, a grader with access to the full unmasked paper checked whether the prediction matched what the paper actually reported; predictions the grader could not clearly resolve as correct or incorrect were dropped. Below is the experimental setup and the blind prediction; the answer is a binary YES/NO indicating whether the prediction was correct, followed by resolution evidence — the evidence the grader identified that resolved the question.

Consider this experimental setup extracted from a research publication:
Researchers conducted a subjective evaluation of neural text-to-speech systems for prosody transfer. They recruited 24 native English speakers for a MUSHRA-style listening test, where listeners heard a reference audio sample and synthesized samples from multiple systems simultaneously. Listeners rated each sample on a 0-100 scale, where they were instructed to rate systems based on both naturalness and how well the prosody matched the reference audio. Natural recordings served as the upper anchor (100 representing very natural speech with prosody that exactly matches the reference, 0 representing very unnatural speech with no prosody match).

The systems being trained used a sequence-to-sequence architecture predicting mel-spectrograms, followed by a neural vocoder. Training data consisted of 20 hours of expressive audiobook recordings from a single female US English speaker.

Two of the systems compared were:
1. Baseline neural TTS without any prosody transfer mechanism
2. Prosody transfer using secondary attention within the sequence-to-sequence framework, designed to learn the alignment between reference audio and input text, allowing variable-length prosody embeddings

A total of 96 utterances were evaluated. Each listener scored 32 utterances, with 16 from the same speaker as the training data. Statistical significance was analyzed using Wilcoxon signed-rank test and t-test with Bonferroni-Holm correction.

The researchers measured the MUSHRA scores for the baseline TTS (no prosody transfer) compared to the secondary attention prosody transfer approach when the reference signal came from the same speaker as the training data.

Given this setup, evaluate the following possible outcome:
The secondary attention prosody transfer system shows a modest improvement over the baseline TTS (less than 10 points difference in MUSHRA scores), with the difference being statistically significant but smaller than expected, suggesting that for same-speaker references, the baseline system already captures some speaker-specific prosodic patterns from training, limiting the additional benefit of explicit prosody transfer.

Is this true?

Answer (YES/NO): NO